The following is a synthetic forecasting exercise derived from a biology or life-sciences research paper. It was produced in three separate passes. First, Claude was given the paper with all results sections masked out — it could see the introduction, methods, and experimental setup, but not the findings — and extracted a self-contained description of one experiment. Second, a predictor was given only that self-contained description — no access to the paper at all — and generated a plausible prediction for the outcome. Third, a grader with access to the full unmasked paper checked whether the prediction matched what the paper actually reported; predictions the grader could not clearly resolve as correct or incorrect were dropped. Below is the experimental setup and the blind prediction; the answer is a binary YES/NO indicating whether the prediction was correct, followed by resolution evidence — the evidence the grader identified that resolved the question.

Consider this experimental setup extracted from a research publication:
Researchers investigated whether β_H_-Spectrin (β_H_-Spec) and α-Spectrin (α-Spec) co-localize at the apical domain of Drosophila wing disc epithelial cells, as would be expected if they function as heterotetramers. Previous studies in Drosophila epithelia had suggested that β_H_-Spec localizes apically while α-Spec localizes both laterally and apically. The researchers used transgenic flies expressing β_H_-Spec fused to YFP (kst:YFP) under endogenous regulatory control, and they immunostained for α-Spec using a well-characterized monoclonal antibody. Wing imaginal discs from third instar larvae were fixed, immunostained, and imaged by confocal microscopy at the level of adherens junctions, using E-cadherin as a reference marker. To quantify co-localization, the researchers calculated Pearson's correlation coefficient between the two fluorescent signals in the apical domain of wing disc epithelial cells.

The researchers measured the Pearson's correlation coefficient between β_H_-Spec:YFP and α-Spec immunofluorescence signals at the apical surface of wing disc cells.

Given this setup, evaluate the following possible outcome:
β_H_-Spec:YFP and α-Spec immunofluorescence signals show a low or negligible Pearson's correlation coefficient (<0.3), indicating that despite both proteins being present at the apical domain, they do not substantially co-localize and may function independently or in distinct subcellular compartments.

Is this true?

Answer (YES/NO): YES